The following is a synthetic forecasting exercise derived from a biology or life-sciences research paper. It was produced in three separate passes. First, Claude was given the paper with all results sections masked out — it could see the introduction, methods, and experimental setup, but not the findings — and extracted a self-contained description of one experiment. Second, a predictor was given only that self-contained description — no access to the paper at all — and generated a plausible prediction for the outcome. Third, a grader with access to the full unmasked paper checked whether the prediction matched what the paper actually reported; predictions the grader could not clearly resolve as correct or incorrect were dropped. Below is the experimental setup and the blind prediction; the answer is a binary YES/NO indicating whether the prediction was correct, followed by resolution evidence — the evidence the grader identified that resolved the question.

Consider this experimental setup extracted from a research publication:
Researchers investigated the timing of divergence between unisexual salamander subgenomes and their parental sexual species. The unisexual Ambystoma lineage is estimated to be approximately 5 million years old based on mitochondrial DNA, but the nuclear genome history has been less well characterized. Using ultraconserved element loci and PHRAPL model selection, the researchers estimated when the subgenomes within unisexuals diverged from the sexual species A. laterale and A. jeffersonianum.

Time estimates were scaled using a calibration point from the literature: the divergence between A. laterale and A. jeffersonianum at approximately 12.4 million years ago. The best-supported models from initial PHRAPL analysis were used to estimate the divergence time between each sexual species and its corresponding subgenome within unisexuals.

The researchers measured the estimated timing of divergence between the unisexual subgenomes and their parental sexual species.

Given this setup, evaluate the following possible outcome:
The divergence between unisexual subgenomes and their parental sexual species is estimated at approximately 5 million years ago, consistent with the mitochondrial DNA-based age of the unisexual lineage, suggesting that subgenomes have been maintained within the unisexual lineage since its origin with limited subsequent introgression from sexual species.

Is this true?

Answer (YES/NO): NO